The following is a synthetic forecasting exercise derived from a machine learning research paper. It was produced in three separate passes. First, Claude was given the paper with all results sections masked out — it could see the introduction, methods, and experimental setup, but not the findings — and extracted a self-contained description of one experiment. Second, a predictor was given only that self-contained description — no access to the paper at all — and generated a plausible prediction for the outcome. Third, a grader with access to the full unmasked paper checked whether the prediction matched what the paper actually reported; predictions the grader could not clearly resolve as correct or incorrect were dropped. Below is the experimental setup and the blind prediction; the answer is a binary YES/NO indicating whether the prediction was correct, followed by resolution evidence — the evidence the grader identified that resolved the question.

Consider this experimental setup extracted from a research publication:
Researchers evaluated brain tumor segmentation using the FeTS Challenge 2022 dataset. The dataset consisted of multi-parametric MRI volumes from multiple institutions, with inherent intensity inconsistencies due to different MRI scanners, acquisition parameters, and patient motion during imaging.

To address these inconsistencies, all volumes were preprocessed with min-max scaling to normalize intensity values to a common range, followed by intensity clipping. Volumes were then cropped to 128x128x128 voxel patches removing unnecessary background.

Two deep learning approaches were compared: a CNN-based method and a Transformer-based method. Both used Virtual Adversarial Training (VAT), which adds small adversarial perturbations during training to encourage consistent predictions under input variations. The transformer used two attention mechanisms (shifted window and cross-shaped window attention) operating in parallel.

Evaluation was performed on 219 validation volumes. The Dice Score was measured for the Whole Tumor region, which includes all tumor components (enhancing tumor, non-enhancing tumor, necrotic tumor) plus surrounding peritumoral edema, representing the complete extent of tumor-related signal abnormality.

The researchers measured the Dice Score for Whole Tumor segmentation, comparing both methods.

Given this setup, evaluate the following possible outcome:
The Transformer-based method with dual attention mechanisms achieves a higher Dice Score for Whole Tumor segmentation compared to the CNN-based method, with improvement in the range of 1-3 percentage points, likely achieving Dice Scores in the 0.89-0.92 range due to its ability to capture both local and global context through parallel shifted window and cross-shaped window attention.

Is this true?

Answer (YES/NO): NO